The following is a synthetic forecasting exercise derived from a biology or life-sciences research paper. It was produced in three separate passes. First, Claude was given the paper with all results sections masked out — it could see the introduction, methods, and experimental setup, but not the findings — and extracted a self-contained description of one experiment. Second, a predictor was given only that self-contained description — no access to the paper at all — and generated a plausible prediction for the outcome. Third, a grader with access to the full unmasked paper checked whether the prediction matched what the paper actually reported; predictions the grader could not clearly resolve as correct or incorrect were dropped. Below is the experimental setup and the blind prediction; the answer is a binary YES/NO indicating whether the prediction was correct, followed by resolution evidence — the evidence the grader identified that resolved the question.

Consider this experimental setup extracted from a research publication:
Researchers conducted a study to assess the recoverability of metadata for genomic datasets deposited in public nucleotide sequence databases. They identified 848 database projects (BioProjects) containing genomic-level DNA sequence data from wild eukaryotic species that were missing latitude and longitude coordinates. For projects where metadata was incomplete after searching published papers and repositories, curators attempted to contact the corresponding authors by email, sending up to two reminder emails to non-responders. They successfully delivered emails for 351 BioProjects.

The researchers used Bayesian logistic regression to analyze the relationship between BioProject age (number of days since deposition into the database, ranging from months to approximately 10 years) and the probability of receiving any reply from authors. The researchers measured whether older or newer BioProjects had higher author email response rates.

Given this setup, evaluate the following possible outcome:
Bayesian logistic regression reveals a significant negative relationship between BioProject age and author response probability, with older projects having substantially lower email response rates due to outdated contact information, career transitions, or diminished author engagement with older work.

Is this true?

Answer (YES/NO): NO